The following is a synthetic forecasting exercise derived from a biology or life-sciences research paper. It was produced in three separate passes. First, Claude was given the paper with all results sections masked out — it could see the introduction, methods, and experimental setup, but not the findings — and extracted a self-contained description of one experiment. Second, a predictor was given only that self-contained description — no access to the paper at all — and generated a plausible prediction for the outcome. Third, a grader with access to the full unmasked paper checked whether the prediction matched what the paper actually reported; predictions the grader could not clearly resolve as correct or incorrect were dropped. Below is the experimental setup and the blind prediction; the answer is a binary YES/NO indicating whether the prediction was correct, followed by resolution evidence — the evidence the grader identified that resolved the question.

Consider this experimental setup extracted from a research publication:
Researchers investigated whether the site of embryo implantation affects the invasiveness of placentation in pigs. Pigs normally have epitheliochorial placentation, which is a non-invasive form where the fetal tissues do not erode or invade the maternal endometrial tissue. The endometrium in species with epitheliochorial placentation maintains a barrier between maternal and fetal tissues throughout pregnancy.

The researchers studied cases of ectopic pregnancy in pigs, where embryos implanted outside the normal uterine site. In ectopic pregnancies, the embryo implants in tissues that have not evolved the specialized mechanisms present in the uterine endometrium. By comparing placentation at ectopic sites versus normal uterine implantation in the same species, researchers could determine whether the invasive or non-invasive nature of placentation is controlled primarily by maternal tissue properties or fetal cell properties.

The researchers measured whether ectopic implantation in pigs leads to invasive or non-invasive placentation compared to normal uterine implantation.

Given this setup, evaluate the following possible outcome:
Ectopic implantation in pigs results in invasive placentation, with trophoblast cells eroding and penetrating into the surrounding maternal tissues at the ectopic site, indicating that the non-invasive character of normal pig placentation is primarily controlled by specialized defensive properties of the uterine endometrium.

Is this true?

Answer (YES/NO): YES